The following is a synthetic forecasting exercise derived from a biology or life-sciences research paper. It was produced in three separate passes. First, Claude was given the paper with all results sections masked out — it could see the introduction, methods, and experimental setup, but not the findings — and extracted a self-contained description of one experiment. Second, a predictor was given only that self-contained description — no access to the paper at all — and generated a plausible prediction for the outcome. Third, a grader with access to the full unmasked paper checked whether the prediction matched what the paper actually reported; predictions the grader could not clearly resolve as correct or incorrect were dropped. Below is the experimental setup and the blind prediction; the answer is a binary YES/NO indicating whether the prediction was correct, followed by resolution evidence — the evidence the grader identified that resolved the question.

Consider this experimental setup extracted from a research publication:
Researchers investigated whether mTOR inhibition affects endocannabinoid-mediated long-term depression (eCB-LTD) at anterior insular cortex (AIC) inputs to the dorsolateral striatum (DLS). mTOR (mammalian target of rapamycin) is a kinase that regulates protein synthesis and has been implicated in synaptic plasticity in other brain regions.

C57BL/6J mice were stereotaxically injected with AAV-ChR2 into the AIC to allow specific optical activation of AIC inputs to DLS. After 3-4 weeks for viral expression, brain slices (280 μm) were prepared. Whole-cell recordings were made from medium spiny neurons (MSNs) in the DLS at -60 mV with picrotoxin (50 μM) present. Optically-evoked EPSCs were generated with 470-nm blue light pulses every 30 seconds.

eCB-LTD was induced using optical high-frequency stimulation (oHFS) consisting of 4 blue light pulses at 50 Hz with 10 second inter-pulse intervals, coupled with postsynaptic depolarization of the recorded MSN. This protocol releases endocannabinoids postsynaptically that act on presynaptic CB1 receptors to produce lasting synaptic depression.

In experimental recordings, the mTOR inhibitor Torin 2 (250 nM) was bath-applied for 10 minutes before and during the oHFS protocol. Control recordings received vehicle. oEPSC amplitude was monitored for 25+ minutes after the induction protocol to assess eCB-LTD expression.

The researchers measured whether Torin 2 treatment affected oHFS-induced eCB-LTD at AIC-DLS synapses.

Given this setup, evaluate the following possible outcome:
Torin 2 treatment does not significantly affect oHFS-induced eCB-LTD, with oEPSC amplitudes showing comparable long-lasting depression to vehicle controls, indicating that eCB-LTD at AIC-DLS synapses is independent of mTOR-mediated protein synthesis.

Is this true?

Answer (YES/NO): NO